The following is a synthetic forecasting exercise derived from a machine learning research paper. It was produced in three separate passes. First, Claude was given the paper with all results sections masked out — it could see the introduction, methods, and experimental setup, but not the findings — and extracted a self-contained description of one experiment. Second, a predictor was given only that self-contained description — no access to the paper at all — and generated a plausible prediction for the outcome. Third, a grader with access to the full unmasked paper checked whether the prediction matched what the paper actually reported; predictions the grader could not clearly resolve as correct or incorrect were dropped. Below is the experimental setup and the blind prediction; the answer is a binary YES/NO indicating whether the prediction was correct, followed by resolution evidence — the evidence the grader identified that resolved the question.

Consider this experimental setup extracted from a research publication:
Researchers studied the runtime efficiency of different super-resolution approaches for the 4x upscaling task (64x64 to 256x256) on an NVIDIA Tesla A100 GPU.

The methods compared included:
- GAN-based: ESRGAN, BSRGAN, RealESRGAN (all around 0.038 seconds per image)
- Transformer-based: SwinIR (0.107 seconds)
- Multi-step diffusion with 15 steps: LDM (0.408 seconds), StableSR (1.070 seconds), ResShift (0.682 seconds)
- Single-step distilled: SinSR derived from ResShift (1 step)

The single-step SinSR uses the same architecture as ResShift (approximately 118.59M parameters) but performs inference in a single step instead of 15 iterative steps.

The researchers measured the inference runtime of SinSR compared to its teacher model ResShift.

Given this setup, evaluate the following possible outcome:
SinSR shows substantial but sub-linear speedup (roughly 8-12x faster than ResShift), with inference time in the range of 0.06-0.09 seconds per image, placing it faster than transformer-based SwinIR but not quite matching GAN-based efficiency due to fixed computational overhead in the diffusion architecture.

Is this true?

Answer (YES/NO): NO